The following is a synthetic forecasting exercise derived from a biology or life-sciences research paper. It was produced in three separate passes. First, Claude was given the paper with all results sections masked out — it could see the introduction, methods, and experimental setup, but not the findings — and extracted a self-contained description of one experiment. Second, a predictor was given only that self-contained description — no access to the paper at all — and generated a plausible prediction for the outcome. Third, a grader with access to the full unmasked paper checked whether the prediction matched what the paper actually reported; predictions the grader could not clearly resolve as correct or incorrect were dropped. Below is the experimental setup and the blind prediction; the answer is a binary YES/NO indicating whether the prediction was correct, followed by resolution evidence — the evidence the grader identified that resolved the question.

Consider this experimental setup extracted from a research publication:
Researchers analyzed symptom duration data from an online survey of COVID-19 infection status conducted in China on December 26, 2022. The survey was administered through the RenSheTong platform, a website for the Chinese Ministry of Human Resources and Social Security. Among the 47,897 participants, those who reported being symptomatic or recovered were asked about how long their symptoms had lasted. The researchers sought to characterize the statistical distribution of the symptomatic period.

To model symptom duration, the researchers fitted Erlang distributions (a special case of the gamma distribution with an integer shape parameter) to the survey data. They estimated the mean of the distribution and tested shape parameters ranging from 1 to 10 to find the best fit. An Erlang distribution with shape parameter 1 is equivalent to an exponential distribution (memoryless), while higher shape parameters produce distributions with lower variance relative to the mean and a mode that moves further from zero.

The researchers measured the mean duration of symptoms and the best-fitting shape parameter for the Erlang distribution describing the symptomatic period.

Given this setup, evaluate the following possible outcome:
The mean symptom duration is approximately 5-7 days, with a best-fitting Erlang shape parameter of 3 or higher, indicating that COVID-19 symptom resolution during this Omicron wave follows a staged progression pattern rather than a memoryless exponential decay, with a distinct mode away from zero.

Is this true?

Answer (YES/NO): YES